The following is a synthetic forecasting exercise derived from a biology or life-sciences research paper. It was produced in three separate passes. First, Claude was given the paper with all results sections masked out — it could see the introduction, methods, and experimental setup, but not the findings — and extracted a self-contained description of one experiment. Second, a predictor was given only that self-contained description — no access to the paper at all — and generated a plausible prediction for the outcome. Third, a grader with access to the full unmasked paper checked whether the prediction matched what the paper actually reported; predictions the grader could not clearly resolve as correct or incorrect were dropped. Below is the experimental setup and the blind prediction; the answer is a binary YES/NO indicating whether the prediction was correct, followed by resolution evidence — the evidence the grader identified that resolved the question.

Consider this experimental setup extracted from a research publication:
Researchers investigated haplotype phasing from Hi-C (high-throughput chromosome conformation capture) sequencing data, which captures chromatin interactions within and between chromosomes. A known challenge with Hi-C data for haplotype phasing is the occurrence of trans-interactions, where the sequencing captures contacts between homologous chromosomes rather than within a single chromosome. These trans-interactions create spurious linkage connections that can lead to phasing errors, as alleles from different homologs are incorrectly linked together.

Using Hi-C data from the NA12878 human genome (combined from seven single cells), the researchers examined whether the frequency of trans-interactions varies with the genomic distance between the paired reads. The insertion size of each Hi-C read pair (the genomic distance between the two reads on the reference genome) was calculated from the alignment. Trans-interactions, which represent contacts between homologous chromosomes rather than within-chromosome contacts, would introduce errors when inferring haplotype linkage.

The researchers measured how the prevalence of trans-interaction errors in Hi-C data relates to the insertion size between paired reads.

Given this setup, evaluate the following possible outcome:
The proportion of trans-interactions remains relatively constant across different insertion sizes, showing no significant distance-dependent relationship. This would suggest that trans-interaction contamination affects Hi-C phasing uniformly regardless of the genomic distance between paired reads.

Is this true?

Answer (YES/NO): NO